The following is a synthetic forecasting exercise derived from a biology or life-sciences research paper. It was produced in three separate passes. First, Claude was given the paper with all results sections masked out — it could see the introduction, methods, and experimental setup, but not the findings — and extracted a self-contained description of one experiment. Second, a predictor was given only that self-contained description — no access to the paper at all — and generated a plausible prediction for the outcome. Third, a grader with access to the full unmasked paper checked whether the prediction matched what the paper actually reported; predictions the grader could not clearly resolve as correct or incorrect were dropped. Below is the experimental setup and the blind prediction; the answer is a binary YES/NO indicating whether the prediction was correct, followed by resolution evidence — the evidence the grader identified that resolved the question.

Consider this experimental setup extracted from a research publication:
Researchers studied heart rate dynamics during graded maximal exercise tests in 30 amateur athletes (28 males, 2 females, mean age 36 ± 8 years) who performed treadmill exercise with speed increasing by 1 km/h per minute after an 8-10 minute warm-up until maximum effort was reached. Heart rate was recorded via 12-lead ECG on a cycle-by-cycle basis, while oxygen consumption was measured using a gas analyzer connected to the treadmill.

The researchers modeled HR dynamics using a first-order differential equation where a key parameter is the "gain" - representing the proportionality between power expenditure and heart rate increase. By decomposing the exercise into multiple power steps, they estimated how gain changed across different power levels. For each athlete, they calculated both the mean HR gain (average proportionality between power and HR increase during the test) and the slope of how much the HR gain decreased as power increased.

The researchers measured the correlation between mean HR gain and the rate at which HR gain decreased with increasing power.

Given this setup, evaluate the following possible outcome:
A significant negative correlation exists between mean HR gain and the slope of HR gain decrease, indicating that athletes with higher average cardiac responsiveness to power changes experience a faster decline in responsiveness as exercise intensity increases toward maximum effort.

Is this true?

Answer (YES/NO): YES